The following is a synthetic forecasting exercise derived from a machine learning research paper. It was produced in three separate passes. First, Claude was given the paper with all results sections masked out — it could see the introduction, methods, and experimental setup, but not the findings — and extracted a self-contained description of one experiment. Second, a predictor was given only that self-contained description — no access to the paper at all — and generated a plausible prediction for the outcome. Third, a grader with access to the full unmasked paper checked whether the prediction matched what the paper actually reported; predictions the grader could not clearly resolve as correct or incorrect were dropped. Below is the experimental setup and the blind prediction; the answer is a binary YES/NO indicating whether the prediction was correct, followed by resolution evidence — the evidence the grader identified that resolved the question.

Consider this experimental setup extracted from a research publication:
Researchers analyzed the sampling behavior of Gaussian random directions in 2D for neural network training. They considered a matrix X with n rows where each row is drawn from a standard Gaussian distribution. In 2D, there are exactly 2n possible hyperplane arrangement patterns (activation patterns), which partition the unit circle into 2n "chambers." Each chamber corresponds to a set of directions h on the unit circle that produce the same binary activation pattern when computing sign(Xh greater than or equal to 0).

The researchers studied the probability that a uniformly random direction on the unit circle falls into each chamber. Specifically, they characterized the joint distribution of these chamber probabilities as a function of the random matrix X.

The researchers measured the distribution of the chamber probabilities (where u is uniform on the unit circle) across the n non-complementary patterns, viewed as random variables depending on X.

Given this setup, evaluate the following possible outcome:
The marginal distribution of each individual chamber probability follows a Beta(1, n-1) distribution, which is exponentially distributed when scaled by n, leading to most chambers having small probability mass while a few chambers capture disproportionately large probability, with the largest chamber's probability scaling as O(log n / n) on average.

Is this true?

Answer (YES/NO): NO